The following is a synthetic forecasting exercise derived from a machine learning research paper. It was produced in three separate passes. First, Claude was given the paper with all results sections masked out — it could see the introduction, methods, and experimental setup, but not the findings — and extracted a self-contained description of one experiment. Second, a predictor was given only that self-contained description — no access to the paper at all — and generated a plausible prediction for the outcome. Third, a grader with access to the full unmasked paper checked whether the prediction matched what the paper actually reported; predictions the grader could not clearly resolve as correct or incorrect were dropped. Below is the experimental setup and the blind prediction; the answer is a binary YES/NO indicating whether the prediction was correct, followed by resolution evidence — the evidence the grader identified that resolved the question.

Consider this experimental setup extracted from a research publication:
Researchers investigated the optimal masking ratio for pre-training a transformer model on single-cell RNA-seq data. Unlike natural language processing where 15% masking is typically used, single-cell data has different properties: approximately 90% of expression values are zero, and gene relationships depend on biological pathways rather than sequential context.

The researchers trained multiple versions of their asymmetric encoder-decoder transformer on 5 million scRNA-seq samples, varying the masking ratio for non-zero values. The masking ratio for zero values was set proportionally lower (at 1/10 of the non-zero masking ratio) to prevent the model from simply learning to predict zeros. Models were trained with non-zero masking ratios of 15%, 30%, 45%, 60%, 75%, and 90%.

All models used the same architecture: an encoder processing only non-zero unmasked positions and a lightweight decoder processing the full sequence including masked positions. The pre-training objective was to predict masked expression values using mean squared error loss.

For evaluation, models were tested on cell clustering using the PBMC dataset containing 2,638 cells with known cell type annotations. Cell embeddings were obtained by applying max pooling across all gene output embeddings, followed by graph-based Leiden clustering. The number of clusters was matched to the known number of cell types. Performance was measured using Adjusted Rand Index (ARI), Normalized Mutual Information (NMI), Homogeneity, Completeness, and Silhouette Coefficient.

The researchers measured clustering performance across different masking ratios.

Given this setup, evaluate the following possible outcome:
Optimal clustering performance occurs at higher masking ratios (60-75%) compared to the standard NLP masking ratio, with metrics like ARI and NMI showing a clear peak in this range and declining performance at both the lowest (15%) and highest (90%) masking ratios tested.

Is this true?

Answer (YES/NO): NO